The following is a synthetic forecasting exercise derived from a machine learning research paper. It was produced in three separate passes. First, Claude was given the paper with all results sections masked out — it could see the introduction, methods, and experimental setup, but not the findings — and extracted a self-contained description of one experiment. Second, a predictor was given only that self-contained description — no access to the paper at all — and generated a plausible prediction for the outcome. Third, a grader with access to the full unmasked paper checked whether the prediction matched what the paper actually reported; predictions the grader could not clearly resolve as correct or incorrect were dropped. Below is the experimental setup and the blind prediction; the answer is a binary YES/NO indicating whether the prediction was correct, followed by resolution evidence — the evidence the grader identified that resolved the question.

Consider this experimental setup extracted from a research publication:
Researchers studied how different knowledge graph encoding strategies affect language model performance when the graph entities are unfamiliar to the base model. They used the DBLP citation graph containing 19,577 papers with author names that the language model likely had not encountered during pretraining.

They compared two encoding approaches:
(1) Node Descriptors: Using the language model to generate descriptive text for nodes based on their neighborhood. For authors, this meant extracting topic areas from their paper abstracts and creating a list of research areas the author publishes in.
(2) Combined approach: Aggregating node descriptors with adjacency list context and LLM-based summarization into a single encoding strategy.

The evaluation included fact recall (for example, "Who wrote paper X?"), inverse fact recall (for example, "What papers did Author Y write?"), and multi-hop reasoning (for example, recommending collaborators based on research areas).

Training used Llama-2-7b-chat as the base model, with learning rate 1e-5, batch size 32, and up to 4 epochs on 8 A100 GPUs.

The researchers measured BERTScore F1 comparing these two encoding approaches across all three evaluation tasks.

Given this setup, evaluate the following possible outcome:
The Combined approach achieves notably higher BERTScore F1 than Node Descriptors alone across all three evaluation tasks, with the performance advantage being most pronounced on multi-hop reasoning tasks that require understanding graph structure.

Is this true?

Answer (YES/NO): NO